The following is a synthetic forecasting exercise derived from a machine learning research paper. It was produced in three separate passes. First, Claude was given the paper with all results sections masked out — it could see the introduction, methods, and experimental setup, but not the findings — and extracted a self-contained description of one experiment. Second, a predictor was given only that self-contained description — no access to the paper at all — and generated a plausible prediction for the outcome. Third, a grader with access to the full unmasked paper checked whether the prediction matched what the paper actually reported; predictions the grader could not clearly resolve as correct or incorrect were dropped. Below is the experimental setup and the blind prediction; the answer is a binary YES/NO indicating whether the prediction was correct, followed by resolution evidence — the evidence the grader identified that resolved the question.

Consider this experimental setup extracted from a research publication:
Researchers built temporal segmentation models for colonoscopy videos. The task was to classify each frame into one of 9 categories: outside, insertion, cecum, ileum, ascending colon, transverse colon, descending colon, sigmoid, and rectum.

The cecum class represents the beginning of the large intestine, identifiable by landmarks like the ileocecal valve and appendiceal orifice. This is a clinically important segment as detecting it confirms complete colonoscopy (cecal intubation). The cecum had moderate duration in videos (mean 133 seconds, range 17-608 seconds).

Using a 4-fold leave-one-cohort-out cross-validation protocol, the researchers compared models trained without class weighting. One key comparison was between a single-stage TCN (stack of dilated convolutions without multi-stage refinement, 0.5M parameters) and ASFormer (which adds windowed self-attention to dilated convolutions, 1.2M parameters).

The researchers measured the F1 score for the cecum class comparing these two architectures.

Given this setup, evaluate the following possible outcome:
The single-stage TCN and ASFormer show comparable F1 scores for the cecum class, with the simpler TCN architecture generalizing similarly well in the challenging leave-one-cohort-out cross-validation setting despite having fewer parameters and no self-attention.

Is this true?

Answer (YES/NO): NO